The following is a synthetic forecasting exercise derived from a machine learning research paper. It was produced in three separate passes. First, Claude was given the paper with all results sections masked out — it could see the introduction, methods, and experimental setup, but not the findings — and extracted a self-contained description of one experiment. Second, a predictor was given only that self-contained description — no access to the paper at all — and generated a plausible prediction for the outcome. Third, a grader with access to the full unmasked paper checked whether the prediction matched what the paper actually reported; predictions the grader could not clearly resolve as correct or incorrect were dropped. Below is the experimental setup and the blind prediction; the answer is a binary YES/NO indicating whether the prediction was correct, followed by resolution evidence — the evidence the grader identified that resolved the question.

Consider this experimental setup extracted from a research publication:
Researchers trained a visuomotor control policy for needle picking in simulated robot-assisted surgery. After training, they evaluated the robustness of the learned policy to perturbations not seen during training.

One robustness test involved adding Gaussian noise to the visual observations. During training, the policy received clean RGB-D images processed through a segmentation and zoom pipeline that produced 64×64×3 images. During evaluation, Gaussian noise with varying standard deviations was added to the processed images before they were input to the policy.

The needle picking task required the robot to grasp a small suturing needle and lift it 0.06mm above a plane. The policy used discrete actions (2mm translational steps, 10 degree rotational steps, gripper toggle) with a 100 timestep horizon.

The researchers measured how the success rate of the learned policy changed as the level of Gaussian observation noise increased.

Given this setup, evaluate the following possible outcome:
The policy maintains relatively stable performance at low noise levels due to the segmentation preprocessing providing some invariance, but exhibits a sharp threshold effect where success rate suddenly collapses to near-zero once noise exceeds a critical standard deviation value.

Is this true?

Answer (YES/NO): NO